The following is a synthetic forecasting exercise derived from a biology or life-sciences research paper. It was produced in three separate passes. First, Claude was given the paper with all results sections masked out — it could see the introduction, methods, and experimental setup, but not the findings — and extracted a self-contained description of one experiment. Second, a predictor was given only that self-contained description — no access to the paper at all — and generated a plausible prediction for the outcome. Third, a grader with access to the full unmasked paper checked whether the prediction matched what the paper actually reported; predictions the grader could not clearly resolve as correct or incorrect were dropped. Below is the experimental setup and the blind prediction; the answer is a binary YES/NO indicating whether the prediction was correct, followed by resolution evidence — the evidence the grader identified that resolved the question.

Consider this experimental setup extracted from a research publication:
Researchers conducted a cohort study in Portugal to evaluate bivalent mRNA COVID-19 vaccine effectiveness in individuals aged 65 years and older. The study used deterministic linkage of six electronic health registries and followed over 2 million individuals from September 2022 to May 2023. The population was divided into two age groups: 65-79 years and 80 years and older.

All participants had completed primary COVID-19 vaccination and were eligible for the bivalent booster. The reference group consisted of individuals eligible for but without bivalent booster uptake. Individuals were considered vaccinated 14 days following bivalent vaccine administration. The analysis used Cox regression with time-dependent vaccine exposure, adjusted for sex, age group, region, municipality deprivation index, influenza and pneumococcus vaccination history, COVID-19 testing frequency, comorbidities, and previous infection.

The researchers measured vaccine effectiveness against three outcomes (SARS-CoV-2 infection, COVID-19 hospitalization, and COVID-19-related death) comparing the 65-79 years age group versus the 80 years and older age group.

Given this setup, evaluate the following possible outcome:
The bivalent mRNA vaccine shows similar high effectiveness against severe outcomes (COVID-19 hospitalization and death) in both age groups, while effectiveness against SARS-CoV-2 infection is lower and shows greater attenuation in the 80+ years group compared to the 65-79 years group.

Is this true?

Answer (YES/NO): NO